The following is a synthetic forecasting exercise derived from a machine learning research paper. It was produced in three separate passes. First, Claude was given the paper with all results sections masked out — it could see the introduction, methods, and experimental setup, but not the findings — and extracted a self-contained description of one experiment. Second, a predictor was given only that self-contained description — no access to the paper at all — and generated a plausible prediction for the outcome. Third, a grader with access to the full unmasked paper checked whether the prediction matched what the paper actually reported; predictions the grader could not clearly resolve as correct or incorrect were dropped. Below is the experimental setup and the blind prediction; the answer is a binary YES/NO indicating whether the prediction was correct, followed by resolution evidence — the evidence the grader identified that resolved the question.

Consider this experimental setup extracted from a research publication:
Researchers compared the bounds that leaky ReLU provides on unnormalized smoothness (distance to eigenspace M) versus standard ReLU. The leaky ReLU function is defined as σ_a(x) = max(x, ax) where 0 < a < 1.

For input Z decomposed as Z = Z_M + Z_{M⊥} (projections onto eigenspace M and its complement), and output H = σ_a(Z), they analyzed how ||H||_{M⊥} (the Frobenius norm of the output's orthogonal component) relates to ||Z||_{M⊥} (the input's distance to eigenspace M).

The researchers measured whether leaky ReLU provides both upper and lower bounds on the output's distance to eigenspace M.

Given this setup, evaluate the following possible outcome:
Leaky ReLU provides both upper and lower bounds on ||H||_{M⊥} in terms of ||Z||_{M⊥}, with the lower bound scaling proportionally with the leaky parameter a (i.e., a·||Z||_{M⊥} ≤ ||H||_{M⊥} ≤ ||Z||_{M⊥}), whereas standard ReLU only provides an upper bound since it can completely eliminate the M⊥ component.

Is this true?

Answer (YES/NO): YES